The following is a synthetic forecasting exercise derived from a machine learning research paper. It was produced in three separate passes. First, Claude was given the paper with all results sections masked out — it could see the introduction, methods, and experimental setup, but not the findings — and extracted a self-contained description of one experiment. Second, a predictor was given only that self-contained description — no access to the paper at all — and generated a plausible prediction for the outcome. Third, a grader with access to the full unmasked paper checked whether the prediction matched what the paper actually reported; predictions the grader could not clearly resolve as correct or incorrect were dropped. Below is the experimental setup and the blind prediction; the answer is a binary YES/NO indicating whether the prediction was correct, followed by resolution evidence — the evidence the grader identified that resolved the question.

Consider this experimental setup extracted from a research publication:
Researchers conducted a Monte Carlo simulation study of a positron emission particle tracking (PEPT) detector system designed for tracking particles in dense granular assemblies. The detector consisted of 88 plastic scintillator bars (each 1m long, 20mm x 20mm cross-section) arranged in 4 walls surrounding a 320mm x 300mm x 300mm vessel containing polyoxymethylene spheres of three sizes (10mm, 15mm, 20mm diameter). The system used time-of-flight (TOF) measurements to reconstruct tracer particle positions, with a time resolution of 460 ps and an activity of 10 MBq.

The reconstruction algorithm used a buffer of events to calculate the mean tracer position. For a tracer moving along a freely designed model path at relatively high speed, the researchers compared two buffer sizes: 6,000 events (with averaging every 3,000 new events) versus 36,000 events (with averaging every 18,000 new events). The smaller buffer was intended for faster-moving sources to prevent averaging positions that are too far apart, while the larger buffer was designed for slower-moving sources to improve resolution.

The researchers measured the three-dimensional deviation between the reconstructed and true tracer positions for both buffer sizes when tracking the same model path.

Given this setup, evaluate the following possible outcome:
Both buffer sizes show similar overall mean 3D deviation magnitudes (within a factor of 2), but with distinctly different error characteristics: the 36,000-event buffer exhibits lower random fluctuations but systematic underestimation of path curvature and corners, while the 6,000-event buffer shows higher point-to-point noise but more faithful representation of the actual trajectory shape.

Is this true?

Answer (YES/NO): NO